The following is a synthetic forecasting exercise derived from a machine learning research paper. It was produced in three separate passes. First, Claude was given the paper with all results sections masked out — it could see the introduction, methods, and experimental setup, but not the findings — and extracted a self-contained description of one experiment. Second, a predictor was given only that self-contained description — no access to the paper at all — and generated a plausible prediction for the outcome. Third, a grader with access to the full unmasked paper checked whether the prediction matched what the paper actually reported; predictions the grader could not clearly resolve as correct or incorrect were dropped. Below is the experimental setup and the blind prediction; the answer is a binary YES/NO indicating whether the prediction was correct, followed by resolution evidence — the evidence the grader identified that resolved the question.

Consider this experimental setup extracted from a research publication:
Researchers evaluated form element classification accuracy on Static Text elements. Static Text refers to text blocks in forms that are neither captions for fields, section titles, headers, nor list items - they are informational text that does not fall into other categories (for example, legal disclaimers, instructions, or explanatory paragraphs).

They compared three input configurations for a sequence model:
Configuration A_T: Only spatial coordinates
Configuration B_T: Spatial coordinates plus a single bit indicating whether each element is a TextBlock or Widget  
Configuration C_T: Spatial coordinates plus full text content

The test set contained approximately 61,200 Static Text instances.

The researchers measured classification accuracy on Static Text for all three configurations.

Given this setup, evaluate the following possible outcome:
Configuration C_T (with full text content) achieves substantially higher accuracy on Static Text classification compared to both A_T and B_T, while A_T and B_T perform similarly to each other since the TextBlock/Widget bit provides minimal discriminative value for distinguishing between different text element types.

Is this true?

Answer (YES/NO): NO